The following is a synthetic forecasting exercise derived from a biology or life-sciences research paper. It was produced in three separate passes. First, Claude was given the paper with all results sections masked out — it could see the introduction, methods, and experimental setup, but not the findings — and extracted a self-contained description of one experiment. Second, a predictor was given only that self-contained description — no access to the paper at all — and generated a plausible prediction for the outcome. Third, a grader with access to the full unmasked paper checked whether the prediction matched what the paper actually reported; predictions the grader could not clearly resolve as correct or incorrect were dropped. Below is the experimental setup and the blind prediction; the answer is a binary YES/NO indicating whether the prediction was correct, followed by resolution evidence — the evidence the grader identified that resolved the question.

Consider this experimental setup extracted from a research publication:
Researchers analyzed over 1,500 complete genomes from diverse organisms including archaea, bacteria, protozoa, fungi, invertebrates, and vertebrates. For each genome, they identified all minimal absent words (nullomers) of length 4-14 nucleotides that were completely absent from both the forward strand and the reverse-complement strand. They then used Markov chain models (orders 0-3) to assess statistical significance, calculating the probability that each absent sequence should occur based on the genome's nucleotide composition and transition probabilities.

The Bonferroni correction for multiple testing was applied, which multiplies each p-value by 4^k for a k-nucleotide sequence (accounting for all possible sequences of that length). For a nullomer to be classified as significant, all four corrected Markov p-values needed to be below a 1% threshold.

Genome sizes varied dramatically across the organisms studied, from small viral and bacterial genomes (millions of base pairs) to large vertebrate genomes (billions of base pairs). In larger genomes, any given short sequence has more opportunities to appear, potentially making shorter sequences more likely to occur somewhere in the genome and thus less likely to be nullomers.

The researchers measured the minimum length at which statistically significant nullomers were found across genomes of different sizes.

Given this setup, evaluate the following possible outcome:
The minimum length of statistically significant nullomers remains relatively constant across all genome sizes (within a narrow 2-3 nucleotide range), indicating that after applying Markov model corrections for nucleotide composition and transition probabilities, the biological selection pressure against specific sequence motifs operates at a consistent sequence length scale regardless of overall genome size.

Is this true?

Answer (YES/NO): NO